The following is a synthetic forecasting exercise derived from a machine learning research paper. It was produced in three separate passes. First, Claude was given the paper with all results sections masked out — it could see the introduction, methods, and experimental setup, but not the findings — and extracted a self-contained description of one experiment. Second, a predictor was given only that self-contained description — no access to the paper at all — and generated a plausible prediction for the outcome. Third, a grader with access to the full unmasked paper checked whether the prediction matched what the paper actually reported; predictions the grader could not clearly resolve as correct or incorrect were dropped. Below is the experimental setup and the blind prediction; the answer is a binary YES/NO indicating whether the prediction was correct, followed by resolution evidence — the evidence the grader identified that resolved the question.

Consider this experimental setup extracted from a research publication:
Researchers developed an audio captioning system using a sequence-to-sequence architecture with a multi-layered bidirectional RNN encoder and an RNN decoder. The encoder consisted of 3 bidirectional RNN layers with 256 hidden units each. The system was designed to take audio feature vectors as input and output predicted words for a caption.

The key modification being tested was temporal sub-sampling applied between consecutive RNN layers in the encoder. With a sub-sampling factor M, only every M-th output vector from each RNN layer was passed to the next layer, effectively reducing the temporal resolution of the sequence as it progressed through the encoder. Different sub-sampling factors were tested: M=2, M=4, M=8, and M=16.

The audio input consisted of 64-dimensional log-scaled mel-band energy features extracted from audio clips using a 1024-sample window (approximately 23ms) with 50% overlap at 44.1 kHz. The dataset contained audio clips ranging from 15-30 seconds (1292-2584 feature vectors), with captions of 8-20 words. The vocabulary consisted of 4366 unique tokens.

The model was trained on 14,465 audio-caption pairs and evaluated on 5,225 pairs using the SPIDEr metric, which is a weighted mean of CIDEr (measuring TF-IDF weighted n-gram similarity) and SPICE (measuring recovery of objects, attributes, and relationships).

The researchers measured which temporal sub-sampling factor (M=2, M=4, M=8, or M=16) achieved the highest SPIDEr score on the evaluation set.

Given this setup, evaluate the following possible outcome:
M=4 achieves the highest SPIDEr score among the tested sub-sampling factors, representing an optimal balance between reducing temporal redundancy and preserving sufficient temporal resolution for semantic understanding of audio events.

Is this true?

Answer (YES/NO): NO